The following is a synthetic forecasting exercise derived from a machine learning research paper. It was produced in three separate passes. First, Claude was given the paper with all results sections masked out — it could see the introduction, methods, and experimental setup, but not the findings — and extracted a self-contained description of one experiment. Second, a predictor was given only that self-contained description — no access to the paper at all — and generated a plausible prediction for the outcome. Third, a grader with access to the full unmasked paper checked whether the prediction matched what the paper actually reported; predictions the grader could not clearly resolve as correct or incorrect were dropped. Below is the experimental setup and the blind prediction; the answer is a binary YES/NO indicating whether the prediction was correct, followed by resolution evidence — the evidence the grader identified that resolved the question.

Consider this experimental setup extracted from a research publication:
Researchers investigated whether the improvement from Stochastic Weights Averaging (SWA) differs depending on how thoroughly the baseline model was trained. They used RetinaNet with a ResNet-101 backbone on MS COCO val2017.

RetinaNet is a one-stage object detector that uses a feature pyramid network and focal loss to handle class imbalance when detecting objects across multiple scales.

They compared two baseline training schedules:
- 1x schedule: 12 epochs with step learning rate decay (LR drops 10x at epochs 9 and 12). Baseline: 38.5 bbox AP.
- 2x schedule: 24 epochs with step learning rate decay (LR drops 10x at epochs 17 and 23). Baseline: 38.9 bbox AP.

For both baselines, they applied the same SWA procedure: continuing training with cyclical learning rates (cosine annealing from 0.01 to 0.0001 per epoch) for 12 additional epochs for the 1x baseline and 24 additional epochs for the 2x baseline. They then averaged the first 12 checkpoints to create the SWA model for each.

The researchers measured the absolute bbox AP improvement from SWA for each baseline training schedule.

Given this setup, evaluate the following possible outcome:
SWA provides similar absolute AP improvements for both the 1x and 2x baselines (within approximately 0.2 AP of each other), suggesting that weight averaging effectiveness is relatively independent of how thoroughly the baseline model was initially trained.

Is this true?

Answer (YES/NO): YES